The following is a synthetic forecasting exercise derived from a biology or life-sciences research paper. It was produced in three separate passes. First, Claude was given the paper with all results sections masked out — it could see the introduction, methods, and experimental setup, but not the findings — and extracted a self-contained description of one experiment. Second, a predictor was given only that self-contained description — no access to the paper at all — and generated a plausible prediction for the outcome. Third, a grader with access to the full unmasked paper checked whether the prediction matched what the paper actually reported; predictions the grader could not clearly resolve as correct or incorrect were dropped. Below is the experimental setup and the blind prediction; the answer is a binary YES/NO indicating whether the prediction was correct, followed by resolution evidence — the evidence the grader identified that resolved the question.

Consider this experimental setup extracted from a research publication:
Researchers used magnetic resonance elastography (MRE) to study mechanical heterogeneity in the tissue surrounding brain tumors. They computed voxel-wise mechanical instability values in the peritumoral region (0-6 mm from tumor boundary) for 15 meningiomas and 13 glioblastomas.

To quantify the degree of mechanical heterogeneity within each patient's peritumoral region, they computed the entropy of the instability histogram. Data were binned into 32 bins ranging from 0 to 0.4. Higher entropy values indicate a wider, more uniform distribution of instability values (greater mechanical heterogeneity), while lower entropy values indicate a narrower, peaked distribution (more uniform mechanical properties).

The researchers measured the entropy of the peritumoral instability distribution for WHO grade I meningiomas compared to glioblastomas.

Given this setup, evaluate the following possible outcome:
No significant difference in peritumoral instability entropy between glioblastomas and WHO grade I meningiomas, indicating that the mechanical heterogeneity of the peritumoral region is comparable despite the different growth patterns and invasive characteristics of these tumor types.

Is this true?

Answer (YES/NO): YES